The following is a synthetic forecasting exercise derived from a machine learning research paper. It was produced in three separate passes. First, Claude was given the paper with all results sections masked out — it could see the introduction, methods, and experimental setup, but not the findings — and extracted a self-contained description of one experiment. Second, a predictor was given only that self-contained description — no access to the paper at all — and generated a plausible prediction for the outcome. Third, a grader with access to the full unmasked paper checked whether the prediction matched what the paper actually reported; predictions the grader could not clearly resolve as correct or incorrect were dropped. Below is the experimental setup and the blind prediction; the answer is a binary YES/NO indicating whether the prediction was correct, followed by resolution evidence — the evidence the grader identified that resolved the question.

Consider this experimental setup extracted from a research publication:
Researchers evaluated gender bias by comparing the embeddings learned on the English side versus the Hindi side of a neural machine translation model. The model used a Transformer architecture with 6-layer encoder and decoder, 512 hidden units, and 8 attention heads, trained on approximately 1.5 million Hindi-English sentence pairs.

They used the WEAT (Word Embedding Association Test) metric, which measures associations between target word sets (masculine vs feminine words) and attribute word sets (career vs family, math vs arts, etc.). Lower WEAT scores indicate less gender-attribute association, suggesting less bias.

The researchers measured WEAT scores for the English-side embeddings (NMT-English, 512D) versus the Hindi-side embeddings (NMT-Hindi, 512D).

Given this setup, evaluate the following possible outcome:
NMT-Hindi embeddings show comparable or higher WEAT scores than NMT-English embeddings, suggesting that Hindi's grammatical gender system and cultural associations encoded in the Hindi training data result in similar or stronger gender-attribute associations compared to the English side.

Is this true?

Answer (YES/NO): NO